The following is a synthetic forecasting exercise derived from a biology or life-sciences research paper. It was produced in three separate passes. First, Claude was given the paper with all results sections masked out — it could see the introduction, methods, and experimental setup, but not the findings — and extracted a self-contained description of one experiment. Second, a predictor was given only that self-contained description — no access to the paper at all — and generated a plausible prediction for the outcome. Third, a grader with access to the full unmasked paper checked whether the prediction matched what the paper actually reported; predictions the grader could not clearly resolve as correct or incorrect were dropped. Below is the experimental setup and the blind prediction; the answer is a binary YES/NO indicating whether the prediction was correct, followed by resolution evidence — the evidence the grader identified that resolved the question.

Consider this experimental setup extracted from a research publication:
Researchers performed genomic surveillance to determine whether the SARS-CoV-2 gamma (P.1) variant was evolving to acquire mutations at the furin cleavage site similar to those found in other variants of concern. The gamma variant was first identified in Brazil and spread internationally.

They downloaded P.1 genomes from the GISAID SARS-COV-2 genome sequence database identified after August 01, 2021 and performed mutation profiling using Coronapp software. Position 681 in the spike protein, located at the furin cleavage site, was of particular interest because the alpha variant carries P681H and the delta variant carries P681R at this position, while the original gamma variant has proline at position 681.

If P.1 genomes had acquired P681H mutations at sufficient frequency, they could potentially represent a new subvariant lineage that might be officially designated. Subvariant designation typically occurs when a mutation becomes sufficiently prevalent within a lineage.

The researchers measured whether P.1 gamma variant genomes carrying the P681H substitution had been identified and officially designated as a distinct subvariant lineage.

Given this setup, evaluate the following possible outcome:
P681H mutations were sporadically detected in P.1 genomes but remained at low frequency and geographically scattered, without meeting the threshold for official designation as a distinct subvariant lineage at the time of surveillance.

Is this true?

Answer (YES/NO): NO